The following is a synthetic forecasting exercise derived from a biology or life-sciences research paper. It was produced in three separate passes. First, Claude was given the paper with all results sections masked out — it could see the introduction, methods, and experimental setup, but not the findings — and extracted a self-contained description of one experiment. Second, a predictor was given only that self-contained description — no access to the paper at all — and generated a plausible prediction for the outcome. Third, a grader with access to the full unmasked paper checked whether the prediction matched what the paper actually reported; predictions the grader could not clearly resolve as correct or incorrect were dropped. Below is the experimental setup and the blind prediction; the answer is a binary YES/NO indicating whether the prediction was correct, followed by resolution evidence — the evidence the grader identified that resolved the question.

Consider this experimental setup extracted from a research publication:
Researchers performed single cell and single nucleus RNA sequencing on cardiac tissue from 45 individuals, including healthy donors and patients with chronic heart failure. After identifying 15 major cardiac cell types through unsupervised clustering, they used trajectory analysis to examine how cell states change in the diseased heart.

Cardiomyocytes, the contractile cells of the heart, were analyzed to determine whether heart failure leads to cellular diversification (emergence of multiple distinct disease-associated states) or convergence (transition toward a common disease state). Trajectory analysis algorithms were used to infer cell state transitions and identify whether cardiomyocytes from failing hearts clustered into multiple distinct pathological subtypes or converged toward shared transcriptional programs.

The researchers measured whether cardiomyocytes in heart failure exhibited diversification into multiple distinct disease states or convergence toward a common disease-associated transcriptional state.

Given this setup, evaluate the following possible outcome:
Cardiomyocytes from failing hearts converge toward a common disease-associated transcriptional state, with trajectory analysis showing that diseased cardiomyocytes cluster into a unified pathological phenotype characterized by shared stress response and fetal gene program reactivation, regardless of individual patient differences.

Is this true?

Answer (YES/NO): NO